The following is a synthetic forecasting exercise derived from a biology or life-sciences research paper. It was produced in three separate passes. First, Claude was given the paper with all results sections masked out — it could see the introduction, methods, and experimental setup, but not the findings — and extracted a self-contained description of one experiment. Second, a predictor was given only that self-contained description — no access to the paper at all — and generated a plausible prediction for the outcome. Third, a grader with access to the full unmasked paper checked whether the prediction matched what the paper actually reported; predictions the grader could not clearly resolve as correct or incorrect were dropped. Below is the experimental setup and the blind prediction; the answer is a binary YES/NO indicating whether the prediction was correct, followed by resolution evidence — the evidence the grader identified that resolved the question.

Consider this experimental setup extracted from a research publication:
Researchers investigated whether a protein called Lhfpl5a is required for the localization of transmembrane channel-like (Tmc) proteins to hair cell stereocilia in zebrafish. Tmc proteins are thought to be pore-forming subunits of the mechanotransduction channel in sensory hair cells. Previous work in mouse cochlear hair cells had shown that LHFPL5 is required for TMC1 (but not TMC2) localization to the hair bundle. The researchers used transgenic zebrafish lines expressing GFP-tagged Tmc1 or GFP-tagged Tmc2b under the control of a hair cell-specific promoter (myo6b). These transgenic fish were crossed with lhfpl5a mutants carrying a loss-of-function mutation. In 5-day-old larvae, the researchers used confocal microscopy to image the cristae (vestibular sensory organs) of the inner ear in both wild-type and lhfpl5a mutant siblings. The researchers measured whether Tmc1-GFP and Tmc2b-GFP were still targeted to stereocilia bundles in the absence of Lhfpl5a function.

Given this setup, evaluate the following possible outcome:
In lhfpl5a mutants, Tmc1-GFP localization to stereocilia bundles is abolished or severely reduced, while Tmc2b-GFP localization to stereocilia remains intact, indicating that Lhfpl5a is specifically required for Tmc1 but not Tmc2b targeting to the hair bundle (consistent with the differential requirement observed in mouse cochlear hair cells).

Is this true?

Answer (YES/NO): NO